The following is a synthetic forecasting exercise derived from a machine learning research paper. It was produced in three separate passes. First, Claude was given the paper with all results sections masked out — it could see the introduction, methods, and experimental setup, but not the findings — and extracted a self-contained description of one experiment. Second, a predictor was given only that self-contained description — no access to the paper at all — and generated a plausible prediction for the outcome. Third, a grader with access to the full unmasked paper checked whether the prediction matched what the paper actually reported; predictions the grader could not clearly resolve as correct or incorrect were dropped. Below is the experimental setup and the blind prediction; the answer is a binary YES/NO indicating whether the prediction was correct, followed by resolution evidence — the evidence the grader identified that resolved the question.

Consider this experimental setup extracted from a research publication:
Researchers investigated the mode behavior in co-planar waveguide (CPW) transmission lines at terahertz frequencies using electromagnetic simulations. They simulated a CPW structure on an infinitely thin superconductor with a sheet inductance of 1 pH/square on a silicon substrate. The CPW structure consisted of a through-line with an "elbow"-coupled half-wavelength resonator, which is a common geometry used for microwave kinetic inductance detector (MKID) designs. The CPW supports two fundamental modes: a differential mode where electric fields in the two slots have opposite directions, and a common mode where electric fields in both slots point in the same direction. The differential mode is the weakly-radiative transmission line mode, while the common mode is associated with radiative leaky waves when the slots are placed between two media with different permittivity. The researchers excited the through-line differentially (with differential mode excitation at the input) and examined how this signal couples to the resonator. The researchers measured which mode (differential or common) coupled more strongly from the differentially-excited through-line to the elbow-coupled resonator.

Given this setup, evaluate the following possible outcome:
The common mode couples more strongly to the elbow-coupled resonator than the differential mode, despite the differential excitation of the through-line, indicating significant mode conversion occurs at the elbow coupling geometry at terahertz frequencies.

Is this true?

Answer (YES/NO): YES